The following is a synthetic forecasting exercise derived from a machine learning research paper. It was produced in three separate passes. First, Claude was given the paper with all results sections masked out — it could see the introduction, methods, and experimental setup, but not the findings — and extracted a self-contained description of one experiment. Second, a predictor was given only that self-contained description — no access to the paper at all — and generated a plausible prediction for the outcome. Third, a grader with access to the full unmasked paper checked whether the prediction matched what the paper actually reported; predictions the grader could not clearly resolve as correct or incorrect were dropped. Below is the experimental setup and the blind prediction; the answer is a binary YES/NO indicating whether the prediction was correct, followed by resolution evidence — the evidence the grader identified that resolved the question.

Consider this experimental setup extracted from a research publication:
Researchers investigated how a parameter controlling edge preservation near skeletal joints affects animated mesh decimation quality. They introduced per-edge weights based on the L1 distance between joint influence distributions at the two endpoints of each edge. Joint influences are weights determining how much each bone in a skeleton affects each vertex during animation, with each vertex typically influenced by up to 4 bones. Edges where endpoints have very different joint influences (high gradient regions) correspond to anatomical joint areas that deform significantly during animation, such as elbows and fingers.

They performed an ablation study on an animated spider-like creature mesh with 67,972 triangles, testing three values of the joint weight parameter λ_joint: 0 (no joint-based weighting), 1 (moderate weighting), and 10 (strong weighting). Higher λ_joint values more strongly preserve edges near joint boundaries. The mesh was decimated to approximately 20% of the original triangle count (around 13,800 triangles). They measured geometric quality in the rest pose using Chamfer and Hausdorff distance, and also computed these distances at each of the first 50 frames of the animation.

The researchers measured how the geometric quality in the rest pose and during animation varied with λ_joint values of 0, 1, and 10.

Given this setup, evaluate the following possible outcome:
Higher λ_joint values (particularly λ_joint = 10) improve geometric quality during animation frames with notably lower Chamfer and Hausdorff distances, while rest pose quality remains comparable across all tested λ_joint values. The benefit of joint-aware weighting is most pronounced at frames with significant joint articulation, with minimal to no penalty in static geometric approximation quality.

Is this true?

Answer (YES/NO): NO